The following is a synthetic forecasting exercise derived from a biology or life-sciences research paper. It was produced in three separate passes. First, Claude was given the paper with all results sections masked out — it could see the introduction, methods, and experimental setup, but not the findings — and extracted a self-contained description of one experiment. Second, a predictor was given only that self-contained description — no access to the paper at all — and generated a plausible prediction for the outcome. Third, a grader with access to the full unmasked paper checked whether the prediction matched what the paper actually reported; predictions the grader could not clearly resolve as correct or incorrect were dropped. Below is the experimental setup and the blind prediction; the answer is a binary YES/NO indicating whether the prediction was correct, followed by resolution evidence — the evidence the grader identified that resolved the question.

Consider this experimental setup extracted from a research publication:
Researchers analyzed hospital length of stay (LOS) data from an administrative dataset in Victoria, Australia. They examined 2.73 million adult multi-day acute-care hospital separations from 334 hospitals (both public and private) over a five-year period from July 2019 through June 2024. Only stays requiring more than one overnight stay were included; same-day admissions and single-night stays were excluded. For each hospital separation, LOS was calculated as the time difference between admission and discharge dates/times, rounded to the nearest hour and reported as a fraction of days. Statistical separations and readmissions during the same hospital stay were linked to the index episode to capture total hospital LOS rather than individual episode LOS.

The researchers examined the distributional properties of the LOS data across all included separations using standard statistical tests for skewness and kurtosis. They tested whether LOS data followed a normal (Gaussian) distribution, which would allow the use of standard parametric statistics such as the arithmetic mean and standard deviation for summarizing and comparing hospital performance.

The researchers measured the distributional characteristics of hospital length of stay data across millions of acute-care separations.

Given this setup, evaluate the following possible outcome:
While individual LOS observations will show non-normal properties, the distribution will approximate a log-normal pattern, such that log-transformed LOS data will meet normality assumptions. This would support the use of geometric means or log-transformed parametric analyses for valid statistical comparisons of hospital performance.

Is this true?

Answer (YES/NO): NO